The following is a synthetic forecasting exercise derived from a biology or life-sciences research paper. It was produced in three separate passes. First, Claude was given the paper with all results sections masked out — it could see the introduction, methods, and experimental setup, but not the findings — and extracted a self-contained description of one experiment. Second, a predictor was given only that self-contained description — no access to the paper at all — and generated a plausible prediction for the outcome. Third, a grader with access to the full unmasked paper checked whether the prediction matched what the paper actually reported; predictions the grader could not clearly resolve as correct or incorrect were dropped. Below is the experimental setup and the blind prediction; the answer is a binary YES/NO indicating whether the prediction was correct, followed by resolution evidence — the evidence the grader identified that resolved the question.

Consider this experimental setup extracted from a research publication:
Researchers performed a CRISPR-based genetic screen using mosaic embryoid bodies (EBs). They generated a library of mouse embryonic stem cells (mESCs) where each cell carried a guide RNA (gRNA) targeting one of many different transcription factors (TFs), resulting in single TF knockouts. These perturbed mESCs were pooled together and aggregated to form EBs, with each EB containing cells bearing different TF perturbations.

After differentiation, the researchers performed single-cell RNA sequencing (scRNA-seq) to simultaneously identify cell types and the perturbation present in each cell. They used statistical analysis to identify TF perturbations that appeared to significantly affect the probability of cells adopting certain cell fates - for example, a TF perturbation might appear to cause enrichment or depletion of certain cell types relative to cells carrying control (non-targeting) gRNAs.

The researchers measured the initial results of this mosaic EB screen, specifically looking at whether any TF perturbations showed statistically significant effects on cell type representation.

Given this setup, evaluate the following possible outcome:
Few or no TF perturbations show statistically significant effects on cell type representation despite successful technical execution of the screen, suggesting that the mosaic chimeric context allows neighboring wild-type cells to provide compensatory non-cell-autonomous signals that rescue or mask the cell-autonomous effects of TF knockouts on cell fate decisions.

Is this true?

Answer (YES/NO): NO